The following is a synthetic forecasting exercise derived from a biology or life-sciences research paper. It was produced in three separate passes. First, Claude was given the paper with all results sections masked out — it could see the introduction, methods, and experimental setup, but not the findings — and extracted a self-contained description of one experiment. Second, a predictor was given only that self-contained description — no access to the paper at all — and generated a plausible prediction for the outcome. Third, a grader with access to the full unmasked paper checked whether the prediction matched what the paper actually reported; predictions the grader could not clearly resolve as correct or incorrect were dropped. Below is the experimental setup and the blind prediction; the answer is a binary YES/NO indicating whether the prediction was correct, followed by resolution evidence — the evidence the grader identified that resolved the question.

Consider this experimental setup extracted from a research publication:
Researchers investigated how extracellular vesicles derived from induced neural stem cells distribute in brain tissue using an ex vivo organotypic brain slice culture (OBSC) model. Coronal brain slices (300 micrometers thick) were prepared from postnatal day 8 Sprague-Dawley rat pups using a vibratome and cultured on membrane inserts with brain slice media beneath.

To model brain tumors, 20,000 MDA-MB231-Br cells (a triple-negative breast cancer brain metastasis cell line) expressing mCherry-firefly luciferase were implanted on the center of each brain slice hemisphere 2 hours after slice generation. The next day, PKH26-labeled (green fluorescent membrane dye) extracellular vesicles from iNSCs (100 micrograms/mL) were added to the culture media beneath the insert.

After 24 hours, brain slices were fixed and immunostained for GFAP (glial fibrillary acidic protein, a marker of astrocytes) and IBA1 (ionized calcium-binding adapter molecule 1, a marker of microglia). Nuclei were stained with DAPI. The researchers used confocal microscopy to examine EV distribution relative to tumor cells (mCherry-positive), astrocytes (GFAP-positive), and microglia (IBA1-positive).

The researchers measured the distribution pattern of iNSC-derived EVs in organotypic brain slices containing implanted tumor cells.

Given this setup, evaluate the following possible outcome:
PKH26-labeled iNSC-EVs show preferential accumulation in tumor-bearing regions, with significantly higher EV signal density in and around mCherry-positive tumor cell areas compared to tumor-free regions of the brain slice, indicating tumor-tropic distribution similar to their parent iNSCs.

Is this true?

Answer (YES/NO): YES